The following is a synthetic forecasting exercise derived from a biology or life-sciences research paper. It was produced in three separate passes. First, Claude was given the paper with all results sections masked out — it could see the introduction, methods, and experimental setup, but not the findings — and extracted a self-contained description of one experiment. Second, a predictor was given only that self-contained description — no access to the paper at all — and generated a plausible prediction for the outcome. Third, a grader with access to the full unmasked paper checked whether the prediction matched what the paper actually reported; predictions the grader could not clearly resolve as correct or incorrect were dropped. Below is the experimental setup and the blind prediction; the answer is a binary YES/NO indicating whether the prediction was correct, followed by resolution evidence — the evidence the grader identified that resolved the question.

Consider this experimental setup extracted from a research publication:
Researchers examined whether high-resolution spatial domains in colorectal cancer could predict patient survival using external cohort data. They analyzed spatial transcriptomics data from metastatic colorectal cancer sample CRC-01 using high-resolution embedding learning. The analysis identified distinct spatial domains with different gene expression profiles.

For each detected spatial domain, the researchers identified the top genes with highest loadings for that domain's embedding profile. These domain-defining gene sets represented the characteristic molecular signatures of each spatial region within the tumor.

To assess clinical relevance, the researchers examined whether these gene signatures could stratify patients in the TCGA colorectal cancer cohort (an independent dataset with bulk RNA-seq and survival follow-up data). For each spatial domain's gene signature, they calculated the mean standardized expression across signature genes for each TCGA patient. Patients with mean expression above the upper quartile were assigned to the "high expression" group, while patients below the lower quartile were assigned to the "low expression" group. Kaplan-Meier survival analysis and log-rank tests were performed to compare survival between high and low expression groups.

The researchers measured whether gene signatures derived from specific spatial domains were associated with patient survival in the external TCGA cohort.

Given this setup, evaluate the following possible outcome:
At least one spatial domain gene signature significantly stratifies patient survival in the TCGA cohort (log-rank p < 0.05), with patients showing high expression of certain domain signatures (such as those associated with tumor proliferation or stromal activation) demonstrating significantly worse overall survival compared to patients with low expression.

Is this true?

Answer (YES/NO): YES